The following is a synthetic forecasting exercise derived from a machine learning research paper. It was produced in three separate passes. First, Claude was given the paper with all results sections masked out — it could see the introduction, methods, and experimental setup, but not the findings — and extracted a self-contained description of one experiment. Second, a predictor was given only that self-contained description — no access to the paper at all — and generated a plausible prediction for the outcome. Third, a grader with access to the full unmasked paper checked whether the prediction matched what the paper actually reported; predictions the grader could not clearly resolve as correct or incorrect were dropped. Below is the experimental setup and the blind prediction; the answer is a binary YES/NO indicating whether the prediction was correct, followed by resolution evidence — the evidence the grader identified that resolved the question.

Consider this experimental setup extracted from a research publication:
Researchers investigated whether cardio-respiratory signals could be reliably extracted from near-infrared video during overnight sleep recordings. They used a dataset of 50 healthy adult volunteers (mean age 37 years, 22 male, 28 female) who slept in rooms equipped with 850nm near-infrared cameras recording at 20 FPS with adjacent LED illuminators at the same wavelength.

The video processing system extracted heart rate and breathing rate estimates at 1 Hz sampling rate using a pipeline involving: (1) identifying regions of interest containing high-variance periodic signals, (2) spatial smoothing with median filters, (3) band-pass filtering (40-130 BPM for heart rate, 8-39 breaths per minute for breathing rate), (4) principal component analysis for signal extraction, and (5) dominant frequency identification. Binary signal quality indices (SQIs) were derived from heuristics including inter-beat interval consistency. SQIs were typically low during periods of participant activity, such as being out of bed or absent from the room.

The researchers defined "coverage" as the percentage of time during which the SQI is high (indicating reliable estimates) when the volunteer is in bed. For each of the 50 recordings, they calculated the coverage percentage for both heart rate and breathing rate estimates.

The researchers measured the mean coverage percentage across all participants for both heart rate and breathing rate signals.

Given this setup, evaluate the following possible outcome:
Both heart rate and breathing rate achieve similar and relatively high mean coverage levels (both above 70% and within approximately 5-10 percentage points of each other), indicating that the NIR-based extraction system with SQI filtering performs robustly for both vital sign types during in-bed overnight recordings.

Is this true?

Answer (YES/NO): YES